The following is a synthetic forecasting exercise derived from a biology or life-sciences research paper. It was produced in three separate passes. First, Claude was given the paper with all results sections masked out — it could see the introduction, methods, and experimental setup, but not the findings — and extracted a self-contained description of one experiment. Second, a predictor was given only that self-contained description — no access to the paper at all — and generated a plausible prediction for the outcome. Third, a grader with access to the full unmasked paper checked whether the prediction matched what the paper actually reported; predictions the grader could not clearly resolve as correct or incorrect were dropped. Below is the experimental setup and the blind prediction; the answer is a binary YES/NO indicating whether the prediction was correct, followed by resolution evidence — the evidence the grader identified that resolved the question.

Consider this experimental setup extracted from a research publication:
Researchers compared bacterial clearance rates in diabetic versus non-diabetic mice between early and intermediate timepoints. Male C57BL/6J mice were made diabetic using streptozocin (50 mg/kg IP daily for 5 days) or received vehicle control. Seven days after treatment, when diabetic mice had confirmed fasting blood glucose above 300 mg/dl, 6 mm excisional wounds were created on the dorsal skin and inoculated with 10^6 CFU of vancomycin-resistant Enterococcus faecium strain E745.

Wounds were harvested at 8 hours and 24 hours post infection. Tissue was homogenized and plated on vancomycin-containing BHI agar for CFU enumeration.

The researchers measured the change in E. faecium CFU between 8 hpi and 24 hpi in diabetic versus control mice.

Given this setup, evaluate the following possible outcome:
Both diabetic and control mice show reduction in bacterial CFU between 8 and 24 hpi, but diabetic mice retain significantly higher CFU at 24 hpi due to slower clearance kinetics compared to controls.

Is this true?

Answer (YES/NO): NO